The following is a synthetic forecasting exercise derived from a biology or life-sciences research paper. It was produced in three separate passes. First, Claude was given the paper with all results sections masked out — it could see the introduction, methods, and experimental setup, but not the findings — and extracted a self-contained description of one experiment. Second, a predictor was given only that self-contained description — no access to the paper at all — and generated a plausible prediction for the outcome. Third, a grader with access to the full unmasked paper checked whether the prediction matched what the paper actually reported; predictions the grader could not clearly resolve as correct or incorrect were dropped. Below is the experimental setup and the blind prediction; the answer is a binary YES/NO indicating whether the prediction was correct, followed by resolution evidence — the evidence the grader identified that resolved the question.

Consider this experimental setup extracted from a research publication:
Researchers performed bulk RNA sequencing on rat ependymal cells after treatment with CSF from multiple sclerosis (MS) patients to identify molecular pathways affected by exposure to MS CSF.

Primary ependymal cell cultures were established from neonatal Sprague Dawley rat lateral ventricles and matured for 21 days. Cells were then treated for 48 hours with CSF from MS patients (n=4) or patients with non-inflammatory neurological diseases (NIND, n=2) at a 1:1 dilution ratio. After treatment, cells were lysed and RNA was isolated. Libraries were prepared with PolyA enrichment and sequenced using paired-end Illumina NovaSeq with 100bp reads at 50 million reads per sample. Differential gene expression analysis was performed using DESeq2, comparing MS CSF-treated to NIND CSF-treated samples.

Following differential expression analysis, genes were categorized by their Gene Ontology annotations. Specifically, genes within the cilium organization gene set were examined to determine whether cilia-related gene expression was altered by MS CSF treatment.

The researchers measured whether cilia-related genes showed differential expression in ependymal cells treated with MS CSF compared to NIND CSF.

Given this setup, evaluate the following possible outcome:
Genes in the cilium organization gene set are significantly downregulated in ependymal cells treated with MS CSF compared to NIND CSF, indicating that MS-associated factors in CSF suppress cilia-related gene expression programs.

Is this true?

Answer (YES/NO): NO